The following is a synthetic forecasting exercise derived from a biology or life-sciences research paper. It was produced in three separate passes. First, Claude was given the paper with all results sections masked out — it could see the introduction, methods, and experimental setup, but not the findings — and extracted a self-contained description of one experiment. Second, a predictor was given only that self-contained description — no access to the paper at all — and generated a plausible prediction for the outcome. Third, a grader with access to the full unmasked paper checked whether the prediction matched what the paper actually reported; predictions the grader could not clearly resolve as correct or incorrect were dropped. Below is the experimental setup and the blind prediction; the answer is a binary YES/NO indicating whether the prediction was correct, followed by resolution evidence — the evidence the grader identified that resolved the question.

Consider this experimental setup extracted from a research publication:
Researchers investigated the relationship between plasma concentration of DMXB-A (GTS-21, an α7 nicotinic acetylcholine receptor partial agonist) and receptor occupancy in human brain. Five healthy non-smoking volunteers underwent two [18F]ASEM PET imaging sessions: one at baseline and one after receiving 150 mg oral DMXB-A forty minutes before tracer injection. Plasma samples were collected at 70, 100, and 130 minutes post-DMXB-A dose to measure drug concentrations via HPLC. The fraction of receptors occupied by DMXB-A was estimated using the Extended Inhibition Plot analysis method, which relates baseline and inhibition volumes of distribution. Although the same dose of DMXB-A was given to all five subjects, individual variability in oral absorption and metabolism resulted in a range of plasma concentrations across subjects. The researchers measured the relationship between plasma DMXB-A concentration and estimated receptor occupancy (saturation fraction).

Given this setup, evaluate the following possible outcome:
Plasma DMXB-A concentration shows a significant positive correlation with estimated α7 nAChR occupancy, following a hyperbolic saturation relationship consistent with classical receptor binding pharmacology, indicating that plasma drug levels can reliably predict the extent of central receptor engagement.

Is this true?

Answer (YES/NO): YES